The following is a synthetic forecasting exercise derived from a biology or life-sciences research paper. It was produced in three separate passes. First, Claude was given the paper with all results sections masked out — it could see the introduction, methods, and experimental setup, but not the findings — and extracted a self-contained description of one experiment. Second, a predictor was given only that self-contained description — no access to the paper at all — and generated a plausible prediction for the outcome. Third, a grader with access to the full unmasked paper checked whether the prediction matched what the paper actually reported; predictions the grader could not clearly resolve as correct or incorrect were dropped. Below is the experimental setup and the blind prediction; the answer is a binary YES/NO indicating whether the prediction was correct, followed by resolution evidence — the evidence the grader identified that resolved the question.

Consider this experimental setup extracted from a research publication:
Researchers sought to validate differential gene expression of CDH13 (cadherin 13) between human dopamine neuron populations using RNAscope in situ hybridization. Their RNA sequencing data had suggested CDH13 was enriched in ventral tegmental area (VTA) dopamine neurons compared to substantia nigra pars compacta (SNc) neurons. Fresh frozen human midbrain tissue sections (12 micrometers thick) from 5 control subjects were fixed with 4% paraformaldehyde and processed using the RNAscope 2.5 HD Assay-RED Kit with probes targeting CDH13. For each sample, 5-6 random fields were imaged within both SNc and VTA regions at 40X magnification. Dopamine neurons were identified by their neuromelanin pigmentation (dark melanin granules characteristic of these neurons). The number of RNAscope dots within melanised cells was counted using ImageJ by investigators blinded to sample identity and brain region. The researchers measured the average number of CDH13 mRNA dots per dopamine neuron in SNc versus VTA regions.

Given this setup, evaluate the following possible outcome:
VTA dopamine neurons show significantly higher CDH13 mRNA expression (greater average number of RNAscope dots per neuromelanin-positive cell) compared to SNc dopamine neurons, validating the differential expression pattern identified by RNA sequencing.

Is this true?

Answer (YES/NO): YES